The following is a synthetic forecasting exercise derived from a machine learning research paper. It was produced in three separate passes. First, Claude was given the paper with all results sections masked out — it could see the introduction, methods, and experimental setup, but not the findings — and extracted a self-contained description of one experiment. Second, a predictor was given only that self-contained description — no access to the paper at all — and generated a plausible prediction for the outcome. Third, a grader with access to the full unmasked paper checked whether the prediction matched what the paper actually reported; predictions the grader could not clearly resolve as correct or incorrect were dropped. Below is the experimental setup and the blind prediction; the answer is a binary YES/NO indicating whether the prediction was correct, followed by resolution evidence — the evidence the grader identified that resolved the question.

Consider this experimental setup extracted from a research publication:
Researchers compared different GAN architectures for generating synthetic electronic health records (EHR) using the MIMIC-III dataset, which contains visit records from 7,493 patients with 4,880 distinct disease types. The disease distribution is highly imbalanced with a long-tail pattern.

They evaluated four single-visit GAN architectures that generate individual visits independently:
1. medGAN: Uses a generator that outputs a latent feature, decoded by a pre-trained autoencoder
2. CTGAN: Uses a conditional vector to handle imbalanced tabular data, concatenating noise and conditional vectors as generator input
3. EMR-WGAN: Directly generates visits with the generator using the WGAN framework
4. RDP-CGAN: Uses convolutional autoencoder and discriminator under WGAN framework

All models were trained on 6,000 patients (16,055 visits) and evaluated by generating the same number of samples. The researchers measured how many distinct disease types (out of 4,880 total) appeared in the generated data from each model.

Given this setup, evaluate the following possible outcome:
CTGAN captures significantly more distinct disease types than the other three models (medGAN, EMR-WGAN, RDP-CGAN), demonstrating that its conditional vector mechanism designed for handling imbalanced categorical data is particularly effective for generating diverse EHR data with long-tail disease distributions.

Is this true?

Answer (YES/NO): NO